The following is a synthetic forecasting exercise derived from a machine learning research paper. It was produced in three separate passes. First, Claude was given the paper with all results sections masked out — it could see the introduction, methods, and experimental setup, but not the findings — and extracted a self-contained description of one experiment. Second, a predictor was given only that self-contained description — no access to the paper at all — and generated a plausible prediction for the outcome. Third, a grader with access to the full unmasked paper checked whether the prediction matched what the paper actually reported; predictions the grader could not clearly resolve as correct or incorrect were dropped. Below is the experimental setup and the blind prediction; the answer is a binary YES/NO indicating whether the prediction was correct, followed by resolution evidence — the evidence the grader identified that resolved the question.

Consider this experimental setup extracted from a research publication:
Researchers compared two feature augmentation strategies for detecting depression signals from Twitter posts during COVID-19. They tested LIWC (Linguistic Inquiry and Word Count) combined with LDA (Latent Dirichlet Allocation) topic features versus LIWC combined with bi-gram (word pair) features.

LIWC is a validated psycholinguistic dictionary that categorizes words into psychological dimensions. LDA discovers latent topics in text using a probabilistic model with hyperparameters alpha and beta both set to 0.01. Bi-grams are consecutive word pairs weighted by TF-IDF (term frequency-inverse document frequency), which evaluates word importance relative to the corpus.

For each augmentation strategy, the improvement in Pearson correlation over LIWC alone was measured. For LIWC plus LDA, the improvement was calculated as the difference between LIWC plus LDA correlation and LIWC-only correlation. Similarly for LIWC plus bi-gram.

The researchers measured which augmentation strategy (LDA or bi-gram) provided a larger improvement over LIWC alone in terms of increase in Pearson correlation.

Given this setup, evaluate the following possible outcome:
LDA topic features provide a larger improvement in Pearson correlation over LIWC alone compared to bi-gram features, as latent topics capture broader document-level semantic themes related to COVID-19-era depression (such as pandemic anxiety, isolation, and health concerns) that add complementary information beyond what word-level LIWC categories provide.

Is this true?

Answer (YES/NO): YES